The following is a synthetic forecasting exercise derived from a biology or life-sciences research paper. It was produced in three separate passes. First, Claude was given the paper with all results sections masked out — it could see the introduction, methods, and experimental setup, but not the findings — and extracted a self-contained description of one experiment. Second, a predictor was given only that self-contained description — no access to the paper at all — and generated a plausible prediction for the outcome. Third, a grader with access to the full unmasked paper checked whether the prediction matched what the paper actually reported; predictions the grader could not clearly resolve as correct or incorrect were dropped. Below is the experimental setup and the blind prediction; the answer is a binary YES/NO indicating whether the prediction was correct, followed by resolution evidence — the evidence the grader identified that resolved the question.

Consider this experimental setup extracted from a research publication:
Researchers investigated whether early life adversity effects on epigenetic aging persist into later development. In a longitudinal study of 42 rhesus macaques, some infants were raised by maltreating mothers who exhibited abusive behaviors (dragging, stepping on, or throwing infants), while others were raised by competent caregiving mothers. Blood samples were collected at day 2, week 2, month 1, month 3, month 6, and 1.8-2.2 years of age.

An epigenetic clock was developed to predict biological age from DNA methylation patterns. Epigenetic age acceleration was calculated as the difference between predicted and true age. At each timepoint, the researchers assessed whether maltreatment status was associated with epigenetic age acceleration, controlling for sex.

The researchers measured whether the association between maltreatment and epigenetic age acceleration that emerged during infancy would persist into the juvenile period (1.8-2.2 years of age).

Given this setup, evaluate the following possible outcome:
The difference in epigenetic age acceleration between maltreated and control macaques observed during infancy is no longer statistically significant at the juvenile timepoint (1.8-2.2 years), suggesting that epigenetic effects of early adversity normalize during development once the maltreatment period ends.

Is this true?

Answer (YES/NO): YES